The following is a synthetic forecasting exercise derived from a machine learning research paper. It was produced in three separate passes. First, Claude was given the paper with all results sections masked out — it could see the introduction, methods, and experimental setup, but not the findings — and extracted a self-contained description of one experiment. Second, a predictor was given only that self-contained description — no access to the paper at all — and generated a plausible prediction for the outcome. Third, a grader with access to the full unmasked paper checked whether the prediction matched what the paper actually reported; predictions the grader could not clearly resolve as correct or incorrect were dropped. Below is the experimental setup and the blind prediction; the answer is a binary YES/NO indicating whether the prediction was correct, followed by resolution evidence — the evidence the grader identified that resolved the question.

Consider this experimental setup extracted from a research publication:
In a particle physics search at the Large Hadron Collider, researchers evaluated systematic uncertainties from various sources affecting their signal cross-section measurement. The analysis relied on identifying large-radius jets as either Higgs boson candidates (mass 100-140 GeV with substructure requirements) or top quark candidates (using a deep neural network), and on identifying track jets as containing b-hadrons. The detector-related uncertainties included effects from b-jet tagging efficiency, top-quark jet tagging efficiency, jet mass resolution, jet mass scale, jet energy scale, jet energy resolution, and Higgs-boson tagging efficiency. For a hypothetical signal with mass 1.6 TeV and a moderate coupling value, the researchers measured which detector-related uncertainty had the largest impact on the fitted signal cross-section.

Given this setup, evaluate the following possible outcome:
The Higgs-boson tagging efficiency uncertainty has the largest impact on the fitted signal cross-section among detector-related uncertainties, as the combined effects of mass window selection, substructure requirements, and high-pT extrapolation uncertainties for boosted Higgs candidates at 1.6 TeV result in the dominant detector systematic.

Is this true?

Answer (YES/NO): NO